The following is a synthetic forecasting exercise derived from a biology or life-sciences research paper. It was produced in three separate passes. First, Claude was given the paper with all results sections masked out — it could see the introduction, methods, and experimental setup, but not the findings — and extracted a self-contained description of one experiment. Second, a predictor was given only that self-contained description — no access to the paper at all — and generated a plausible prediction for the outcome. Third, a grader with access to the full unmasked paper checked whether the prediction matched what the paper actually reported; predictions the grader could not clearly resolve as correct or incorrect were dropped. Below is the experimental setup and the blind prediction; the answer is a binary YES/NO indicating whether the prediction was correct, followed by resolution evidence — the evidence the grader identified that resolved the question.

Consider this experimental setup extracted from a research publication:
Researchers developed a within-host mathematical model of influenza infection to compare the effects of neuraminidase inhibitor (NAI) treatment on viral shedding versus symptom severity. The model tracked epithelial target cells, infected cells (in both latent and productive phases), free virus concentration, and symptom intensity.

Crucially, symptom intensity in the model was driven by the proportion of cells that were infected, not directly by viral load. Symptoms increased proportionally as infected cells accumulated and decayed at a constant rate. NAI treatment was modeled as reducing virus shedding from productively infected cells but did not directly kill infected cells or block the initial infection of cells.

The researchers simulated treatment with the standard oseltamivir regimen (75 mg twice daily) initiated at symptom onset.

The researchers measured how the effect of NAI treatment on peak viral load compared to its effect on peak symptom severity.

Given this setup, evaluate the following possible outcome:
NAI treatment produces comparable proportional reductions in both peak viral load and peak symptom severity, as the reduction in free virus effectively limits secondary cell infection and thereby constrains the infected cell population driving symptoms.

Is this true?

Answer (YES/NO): NO